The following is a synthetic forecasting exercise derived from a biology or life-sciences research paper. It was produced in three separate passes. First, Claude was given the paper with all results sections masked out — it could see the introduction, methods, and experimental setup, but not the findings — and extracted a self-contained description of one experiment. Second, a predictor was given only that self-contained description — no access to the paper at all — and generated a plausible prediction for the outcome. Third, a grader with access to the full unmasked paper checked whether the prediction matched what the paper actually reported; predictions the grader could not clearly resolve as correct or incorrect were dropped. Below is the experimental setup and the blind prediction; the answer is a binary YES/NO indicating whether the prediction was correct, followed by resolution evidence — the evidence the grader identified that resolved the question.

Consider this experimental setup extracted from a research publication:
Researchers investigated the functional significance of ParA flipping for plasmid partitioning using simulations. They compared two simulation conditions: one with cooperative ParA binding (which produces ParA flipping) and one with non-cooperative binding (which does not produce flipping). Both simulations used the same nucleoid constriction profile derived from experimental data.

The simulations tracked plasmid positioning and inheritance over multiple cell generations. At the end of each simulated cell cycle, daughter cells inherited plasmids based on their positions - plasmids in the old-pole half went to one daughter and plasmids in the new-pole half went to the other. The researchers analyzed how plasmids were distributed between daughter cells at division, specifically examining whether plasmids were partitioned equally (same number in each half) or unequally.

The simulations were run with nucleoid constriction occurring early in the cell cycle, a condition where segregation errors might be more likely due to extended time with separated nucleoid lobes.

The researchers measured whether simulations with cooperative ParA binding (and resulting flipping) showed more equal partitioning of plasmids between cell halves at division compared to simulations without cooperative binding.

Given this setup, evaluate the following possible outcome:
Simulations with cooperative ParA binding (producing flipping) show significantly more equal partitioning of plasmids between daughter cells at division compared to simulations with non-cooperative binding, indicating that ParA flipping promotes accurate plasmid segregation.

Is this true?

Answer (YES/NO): YES